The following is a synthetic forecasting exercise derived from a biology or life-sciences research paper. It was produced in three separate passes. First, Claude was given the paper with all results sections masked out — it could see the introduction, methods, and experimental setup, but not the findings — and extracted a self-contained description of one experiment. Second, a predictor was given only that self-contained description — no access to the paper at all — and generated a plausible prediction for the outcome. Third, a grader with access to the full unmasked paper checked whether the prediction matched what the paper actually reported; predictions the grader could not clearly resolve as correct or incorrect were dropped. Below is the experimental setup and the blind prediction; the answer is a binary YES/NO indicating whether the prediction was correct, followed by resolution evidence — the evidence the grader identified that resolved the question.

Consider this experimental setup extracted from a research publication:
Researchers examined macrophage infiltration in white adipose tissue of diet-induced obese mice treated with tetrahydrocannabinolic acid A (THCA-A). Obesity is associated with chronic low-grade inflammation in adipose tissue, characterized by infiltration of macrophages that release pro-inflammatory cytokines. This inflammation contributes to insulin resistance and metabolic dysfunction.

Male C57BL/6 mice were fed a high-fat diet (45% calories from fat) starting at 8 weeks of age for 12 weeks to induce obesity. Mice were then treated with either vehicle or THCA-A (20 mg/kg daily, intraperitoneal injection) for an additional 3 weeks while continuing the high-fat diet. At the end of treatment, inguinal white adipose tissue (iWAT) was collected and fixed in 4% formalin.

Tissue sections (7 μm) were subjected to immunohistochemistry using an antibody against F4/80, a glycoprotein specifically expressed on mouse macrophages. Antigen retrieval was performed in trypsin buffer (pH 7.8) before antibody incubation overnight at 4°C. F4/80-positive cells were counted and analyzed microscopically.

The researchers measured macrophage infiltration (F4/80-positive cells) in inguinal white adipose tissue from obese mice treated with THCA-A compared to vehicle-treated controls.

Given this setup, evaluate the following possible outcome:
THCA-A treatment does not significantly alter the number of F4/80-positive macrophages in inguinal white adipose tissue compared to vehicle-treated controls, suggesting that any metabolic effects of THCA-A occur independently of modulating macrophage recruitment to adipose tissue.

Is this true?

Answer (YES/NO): NO